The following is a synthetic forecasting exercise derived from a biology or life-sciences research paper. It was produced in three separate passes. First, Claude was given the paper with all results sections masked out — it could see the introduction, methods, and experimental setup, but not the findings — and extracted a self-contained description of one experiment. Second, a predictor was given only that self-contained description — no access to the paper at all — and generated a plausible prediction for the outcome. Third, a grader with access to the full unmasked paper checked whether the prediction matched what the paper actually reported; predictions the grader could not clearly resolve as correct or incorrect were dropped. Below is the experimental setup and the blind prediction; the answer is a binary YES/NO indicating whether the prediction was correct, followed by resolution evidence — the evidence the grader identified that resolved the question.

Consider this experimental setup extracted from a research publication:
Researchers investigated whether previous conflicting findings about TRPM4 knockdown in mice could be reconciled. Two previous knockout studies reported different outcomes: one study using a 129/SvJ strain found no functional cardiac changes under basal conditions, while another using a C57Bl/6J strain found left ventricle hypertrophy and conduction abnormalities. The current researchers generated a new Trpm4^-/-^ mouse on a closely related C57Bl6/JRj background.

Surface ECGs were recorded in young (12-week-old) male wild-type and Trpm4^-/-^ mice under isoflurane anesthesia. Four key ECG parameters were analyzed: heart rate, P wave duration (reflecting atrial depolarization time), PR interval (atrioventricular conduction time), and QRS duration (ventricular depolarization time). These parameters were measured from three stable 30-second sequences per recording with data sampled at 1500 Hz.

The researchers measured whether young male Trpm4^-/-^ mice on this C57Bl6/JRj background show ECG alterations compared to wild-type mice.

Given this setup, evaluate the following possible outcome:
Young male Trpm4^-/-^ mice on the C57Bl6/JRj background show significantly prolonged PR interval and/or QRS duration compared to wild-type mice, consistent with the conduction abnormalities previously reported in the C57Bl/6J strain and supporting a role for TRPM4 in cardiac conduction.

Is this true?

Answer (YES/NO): NO